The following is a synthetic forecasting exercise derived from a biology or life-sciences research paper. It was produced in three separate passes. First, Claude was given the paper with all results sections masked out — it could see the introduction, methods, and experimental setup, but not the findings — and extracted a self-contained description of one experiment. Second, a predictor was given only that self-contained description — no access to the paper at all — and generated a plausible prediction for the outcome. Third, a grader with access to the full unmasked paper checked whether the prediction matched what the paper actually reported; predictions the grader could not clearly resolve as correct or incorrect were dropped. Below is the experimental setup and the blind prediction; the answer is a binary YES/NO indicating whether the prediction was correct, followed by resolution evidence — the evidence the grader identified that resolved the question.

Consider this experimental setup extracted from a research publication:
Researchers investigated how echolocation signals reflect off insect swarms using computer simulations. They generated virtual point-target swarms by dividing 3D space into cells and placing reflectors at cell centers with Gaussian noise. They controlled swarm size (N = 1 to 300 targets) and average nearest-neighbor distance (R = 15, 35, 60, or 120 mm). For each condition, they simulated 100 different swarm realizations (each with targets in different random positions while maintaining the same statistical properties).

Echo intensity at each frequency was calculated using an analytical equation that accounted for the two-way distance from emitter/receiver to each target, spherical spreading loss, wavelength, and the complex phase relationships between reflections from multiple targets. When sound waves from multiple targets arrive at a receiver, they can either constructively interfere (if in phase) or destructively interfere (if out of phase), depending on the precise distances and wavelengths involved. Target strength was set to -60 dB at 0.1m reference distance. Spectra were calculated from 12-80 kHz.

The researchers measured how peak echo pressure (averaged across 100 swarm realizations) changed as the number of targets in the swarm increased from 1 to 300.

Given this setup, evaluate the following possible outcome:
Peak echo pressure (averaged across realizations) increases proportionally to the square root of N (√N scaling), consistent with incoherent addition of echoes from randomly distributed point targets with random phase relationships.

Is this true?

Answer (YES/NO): YES